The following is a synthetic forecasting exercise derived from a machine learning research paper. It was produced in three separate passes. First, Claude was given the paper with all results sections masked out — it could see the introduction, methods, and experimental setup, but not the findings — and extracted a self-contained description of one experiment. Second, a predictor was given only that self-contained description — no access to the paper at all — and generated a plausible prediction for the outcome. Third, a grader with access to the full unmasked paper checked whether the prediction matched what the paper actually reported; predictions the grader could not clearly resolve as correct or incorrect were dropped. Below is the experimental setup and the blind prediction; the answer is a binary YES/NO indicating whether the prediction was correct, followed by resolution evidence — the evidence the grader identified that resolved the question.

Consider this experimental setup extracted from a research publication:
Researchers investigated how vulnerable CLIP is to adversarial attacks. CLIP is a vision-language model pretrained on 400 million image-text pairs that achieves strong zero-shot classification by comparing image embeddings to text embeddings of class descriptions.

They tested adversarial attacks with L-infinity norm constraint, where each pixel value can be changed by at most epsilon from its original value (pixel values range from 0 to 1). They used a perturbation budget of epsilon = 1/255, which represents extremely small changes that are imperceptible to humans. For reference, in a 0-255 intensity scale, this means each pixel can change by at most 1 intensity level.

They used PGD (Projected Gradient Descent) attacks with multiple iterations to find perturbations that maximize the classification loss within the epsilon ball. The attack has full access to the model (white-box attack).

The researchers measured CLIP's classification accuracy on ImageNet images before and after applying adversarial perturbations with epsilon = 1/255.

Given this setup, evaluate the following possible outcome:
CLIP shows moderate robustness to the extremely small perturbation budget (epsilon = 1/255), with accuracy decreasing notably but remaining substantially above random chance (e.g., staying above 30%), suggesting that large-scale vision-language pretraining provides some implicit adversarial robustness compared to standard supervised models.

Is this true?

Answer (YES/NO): NO